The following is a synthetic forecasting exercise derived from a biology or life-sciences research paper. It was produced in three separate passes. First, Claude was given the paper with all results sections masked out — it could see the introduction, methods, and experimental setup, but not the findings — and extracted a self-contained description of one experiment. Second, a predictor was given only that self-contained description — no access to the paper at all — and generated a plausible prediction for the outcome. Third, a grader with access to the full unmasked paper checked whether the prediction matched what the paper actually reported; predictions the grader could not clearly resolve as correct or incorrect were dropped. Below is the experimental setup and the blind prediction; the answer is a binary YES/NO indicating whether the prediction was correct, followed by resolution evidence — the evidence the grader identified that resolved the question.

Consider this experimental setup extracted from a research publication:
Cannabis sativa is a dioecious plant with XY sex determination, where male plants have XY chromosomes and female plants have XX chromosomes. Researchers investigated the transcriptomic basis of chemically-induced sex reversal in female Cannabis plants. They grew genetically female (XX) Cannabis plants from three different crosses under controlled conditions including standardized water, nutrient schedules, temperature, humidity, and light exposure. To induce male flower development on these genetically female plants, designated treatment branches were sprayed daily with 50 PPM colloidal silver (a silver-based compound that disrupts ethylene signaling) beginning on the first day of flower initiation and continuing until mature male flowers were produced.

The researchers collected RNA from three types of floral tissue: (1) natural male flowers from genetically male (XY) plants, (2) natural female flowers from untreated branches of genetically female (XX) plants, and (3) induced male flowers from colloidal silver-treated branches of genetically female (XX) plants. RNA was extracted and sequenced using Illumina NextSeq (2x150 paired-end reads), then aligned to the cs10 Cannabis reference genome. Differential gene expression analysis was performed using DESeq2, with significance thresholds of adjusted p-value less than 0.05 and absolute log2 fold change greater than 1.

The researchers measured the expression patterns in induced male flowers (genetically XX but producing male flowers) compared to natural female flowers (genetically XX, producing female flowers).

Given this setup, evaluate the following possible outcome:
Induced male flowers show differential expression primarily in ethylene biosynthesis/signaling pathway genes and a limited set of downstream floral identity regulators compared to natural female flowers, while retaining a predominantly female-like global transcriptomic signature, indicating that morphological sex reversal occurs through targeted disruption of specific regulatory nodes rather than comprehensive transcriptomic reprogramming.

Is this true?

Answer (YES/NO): NO